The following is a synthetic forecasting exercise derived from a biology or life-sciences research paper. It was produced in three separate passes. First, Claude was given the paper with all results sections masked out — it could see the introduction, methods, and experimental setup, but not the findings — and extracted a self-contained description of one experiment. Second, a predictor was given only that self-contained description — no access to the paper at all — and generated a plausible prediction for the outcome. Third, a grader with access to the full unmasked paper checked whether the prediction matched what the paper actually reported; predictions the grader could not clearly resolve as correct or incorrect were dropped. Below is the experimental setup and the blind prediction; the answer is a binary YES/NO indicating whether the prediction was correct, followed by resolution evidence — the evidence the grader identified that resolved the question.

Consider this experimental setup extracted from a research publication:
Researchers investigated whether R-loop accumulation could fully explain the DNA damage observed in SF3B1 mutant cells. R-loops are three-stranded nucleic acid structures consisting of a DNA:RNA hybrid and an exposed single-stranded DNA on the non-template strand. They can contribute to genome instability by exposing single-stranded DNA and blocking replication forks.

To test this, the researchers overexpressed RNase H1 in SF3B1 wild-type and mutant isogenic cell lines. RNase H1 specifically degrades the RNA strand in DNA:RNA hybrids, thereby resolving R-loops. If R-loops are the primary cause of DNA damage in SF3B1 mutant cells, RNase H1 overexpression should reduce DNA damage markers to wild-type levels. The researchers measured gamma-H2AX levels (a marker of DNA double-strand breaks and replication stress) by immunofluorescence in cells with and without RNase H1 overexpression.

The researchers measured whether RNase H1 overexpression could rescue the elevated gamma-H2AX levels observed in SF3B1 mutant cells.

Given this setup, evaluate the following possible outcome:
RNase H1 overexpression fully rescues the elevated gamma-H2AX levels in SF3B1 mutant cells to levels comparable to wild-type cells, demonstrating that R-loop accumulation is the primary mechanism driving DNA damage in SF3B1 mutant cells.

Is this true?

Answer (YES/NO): NO